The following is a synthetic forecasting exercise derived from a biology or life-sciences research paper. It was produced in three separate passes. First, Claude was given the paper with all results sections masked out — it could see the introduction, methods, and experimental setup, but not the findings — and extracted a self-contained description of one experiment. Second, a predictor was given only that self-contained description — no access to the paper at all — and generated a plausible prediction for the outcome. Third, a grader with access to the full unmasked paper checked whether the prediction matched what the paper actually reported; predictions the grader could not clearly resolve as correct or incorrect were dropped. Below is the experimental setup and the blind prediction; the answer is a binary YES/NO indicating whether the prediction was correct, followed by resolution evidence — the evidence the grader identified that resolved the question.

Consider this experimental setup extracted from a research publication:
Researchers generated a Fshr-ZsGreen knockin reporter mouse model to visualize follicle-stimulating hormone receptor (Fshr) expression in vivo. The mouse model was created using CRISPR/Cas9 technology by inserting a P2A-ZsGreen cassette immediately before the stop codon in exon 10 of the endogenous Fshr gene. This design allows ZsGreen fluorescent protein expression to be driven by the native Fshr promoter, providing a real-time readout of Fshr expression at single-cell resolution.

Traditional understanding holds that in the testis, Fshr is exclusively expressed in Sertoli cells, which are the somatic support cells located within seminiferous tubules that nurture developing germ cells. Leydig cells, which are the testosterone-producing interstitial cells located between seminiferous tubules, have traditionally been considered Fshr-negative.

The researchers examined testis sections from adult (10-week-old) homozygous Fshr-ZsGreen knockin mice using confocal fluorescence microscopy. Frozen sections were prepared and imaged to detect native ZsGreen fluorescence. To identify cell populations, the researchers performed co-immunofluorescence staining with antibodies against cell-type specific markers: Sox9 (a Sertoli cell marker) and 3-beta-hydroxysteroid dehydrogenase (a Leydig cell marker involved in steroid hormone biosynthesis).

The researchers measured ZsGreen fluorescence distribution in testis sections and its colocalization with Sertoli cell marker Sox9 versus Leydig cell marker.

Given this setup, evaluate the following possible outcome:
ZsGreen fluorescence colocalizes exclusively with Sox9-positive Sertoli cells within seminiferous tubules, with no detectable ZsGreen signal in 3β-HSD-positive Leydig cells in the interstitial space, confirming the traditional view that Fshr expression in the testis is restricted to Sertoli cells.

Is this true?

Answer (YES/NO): NO